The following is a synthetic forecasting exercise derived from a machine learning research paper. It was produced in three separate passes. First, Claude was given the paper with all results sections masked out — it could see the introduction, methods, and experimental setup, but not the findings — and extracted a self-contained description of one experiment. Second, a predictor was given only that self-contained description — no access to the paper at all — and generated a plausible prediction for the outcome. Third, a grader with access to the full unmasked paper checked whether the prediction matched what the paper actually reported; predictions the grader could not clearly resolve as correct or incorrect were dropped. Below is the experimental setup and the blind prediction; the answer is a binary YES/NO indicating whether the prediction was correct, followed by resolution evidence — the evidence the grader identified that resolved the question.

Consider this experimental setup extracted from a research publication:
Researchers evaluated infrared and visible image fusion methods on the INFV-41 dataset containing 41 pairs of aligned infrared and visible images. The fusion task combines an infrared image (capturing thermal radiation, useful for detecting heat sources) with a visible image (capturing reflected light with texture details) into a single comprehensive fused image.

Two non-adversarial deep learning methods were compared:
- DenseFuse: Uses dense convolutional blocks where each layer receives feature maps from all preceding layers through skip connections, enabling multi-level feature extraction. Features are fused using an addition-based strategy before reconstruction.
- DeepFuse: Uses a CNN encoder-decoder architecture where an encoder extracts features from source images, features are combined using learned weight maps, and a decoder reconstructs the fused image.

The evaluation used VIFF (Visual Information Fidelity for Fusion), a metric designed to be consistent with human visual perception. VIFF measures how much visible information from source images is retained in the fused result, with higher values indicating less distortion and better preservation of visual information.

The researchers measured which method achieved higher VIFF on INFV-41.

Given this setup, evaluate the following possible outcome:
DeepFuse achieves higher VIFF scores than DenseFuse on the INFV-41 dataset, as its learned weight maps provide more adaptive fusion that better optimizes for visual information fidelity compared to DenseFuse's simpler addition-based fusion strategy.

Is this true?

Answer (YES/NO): YES